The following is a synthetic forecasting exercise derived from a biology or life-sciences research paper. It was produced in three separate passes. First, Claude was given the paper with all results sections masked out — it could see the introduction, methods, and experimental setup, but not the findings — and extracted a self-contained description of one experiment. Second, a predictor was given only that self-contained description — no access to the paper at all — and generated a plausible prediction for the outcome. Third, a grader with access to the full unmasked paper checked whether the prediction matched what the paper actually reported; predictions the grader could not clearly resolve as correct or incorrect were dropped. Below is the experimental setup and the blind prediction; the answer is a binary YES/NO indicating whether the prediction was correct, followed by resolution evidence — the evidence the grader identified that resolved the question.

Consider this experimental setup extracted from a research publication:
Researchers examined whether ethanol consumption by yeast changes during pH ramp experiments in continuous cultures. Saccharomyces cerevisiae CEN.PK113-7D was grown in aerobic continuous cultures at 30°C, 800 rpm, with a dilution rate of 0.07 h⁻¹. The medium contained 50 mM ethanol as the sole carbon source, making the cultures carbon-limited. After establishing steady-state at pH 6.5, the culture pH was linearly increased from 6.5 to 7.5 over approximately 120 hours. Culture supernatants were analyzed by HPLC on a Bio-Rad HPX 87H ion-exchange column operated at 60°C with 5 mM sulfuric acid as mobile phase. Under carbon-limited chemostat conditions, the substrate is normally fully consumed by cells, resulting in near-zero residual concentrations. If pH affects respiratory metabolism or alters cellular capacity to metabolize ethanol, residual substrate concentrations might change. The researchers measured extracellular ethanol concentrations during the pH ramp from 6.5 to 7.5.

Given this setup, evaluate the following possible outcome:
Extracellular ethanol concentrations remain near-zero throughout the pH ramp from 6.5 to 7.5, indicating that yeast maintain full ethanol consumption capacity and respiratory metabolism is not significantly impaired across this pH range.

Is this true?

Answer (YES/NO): NO